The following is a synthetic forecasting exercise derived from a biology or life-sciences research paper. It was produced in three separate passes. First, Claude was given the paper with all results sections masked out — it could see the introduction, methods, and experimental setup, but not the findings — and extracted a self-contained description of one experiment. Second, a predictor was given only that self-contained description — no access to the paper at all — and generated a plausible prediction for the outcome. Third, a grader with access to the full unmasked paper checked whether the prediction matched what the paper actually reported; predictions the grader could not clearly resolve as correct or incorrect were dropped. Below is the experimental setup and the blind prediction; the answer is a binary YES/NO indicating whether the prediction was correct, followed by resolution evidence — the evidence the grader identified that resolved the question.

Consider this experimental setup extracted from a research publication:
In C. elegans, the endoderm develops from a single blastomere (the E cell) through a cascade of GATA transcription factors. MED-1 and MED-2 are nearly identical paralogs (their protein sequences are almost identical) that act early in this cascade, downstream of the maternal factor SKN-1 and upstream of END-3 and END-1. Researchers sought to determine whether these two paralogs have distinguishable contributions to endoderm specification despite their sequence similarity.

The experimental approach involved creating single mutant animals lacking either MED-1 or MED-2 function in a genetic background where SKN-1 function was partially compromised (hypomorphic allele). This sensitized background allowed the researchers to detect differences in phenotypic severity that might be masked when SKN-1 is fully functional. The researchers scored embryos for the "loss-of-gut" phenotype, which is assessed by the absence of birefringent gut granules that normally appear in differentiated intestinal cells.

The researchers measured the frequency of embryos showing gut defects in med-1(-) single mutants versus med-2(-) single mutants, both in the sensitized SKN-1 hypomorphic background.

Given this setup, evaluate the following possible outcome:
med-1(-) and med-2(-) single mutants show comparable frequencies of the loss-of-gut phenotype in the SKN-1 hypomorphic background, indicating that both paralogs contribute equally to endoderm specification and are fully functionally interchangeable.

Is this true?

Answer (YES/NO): NO